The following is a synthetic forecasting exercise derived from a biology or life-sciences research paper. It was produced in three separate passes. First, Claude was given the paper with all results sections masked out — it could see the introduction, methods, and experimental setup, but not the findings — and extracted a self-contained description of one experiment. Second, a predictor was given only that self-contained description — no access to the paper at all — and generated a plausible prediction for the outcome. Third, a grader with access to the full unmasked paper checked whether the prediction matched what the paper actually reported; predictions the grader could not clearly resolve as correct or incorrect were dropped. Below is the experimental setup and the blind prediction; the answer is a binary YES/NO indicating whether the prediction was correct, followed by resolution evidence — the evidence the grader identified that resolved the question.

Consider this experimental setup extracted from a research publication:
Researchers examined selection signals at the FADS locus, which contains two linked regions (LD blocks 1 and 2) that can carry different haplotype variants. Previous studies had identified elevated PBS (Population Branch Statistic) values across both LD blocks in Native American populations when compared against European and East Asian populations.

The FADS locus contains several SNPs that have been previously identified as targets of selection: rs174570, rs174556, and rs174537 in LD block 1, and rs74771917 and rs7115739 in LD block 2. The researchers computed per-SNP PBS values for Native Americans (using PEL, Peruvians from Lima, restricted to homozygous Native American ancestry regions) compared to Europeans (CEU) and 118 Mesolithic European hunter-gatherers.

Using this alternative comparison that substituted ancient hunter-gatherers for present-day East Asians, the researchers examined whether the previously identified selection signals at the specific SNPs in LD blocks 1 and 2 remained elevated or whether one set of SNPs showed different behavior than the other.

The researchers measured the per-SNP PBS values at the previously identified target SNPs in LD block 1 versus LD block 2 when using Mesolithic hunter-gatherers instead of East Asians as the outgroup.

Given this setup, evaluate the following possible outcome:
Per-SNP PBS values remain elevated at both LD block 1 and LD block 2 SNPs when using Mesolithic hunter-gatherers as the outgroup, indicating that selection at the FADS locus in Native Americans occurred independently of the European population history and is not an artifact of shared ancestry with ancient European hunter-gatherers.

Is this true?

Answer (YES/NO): NO